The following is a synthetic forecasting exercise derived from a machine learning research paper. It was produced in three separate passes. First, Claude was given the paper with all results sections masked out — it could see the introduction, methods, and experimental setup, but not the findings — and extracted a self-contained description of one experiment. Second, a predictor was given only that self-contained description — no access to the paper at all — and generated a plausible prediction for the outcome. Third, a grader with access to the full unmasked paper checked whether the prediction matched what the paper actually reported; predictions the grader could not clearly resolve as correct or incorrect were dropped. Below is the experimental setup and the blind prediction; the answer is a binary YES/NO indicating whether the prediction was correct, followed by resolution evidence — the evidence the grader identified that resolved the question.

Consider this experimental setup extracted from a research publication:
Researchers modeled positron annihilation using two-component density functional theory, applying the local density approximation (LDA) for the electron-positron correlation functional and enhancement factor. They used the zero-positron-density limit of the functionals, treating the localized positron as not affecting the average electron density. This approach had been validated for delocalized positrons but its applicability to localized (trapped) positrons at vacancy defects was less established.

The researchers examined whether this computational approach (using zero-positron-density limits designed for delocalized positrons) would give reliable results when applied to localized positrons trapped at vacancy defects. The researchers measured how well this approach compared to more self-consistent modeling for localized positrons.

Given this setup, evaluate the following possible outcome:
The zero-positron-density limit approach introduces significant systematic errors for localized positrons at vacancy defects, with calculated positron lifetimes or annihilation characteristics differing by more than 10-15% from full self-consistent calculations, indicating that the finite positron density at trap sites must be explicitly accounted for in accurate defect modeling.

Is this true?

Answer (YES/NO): NO